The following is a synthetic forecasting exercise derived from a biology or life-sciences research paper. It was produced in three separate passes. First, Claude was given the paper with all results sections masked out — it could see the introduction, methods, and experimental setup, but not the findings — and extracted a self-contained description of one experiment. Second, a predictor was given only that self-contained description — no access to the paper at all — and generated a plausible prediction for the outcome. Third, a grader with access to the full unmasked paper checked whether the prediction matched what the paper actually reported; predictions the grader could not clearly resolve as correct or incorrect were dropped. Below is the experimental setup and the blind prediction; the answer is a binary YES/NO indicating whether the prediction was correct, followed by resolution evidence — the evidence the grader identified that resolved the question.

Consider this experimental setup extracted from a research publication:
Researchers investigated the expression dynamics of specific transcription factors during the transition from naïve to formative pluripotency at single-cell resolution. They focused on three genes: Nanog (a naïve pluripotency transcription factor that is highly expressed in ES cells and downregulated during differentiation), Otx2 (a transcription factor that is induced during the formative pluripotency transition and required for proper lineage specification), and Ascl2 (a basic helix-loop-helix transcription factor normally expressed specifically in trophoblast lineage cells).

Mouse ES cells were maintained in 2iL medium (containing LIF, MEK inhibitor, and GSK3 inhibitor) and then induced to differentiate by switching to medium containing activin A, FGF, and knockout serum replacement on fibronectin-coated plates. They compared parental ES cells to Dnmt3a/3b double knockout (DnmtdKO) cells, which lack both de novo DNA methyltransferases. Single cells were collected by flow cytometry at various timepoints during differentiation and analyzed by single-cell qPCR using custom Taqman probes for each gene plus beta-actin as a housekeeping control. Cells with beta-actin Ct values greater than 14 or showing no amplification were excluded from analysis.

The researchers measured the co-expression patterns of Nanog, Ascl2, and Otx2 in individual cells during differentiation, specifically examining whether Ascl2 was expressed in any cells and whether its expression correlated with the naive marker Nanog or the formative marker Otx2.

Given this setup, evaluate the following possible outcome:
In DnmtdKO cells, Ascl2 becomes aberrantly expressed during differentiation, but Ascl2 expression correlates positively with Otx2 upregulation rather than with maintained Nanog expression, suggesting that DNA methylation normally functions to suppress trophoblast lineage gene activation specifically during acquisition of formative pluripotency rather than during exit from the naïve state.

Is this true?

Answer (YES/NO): NO